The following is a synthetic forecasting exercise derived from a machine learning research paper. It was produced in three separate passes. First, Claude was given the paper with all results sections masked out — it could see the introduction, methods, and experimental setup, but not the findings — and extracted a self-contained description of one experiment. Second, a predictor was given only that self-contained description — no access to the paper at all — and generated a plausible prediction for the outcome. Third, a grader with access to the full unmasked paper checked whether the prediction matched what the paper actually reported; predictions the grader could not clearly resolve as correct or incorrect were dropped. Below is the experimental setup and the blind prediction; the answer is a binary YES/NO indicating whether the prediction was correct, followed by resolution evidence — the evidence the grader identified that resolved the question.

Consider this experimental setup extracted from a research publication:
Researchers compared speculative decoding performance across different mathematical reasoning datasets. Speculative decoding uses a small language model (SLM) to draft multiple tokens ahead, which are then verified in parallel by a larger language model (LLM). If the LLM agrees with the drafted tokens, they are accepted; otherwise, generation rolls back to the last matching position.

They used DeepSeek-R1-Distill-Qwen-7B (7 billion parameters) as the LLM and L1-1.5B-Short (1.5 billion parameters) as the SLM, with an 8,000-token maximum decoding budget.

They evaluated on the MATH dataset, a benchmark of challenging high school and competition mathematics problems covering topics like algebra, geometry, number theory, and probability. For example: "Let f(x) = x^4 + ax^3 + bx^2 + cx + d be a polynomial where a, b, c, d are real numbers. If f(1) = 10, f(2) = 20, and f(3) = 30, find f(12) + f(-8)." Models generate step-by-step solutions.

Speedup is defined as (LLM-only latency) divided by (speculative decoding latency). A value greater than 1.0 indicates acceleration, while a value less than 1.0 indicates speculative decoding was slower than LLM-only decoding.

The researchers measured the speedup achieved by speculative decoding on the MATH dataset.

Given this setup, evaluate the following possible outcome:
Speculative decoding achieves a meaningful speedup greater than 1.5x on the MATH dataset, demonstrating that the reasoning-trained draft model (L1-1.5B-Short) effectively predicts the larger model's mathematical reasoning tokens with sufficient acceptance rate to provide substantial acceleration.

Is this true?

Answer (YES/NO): NO